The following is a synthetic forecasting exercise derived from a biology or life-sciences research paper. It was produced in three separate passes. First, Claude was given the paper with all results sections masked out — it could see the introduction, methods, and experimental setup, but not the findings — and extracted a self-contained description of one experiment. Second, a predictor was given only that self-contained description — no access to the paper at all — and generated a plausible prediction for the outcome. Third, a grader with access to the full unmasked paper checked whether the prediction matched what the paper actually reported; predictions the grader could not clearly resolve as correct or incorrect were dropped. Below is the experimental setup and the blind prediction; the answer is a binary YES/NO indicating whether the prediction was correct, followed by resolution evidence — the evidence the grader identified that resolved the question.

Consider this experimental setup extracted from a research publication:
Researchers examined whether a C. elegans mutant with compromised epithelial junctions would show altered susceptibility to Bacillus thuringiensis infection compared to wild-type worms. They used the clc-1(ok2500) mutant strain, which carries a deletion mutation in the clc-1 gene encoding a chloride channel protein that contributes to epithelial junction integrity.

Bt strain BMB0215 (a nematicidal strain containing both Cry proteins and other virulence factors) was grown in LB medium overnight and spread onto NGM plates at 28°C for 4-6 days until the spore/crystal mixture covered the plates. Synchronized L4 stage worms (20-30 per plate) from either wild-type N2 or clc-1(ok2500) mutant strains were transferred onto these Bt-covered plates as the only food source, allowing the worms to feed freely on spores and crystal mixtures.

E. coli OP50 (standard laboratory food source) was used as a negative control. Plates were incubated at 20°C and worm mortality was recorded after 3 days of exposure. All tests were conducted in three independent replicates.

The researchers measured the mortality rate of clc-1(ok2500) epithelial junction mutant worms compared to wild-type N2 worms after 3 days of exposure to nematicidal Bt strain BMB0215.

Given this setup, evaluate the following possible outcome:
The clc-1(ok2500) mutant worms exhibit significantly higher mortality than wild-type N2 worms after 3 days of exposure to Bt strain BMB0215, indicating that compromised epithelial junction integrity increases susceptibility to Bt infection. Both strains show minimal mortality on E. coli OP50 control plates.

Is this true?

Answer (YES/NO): YES